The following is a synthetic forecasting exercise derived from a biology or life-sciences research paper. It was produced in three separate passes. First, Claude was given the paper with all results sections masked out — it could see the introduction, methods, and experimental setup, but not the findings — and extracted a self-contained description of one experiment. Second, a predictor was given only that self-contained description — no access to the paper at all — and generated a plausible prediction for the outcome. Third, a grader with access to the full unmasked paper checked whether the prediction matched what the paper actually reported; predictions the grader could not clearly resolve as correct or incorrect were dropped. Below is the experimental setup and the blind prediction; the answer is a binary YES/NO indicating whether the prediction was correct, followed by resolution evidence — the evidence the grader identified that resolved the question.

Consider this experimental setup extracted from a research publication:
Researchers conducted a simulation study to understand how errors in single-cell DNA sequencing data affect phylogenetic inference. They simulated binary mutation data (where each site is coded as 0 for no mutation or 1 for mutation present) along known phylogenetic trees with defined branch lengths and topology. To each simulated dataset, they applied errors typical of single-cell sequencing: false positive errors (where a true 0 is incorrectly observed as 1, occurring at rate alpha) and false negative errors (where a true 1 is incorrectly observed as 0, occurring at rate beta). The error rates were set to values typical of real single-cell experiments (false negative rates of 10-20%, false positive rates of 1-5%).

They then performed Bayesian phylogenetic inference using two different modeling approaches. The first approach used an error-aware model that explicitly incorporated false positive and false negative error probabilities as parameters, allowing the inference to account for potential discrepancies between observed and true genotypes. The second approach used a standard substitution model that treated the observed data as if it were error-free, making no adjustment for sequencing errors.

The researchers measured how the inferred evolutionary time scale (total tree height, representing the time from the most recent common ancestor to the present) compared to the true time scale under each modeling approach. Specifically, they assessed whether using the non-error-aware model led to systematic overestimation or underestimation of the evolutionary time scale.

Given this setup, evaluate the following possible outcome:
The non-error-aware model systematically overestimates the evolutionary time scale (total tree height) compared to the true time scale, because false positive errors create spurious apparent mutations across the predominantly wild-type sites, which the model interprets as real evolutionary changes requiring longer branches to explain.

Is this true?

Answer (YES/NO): NO